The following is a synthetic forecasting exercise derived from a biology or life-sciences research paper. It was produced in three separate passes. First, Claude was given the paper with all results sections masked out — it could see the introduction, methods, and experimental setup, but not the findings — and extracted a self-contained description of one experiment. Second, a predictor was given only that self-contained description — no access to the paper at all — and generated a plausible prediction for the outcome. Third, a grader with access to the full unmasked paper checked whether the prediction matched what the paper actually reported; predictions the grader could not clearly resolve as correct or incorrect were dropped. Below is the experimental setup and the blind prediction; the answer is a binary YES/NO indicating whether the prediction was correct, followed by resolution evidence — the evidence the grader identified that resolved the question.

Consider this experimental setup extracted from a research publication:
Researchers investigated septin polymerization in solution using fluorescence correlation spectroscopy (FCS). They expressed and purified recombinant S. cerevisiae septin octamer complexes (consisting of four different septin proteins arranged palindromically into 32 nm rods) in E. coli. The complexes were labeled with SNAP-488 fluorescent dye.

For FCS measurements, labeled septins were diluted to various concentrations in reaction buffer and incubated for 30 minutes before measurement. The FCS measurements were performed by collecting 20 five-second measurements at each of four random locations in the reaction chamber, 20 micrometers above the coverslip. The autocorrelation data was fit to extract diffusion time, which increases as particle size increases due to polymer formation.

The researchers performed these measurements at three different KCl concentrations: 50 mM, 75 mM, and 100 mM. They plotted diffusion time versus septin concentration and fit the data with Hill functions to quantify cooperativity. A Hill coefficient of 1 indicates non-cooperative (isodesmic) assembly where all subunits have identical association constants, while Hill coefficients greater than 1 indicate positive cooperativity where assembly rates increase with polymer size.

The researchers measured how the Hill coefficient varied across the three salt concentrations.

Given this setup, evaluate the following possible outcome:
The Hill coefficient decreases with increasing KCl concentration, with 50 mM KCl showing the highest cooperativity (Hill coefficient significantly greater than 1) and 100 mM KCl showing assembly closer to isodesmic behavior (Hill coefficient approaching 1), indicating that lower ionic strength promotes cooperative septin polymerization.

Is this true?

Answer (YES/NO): NO